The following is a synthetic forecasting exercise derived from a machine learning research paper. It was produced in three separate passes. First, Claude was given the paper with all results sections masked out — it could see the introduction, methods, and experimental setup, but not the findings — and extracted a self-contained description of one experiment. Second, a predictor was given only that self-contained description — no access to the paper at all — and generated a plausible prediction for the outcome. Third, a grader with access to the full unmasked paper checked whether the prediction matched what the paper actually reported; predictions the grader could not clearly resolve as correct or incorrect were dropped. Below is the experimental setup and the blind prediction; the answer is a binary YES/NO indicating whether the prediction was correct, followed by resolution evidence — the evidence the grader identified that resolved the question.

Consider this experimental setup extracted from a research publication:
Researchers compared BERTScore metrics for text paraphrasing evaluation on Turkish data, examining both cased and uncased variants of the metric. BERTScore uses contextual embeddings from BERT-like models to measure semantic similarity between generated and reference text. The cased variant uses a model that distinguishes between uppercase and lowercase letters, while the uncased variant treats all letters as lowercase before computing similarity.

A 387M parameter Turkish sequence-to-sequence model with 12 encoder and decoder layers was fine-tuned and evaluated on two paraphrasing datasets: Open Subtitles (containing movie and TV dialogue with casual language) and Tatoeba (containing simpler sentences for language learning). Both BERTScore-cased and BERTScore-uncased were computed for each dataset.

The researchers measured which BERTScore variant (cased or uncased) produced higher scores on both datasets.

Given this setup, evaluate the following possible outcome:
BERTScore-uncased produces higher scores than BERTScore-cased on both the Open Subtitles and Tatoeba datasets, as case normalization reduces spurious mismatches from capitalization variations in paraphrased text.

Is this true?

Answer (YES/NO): YES